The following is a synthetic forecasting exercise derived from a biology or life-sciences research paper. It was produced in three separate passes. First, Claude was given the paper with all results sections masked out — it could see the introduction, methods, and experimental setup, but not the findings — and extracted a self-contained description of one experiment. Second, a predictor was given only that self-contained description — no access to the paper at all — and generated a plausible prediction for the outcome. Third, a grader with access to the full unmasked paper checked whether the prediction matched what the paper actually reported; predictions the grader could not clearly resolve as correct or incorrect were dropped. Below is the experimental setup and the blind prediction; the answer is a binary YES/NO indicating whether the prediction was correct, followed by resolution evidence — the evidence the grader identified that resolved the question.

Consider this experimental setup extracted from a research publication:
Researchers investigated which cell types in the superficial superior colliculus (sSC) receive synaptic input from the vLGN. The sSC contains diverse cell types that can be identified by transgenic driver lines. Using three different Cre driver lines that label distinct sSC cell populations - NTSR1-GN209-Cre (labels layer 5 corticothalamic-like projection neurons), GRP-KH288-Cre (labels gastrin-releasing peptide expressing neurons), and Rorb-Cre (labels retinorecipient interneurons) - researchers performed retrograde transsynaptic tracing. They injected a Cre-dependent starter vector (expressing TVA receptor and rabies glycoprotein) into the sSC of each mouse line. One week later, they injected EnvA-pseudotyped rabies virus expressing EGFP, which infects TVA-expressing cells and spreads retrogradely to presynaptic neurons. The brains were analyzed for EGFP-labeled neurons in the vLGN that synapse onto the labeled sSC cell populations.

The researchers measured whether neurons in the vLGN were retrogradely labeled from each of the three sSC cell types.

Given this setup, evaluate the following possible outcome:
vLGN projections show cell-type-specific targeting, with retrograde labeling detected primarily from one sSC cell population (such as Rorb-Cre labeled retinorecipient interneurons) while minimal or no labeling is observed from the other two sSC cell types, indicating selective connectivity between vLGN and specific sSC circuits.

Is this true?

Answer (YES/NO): NO